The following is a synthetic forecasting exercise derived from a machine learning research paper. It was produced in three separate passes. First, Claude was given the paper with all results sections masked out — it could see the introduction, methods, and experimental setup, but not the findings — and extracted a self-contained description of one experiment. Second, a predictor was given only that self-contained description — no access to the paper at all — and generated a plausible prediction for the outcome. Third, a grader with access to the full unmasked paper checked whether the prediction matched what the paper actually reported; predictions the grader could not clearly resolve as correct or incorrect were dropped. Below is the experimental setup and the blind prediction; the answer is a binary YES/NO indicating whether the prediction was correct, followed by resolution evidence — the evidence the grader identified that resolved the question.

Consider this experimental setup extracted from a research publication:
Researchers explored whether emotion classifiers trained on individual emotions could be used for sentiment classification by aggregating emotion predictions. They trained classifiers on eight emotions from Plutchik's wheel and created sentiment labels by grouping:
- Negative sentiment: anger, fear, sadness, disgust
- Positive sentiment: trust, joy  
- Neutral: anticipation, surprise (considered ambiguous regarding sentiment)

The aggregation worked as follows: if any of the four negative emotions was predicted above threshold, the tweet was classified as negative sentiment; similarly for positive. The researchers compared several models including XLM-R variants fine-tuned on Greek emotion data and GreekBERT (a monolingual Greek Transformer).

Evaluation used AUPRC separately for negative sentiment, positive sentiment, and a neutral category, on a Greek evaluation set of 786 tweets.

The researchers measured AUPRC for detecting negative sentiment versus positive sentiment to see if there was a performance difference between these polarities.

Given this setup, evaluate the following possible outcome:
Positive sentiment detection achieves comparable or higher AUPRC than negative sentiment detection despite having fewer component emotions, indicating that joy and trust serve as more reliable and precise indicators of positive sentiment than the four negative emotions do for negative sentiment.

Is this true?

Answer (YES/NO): NO